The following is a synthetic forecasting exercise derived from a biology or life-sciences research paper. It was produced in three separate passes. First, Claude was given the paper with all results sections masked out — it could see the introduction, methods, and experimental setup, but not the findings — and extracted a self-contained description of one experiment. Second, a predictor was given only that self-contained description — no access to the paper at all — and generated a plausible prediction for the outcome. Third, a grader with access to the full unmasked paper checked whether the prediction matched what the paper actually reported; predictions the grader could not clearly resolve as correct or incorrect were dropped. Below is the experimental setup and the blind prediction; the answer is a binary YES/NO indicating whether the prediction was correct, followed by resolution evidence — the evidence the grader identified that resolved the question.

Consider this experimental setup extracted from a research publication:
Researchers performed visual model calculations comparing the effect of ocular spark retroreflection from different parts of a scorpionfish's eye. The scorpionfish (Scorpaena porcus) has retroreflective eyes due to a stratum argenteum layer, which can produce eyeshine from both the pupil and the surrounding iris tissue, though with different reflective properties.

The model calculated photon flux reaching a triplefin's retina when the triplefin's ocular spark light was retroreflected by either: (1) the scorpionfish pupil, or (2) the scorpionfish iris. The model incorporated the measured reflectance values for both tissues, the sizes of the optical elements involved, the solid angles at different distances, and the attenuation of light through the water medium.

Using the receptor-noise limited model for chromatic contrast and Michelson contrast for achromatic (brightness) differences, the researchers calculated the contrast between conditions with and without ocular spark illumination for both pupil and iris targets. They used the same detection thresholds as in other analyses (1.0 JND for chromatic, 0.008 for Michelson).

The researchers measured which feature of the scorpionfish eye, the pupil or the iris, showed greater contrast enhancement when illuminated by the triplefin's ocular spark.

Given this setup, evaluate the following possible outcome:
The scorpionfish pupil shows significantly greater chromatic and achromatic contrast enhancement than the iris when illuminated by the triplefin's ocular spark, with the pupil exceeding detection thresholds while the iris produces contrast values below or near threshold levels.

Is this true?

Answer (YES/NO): NO